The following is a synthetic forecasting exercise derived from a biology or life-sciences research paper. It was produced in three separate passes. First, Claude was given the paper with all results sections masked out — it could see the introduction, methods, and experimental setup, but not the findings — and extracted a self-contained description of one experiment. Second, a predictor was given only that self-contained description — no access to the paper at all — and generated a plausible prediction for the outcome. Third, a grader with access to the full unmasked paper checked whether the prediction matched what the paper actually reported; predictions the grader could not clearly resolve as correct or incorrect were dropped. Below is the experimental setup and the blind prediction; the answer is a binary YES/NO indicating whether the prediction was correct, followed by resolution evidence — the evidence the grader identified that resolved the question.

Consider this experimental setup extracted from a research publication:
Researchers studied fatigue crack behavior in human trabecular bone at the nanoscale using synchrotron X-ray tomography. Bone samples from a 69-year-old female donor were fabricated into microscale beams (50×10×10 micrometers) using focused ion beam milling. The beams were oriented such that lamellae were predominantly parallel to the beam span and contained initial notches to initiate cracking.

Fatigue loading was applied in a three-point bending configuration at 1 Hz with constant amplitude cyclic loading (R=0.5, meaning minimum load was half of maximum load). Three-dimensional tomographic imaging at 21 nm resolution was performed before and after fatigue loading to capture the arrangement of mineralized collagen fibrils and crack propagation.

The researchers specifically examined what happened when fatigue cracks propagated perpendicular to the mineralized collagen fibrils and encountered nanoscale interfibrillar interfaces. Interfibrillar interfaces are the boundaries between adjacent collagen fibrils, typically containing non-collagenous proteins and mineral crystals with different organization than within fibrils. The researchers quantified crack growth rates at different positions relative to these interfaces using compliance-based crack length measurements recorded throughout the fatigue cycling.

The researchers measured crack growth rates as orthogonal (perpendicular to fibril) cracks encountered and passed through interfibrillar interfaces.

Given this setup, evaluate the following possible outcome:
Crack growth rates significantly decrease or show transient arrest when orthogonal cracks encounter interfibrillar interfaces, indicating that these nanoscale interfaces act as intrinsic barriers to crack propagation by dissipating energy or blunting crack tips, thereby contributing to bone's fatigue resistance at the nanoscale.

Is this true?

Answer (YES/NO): YES